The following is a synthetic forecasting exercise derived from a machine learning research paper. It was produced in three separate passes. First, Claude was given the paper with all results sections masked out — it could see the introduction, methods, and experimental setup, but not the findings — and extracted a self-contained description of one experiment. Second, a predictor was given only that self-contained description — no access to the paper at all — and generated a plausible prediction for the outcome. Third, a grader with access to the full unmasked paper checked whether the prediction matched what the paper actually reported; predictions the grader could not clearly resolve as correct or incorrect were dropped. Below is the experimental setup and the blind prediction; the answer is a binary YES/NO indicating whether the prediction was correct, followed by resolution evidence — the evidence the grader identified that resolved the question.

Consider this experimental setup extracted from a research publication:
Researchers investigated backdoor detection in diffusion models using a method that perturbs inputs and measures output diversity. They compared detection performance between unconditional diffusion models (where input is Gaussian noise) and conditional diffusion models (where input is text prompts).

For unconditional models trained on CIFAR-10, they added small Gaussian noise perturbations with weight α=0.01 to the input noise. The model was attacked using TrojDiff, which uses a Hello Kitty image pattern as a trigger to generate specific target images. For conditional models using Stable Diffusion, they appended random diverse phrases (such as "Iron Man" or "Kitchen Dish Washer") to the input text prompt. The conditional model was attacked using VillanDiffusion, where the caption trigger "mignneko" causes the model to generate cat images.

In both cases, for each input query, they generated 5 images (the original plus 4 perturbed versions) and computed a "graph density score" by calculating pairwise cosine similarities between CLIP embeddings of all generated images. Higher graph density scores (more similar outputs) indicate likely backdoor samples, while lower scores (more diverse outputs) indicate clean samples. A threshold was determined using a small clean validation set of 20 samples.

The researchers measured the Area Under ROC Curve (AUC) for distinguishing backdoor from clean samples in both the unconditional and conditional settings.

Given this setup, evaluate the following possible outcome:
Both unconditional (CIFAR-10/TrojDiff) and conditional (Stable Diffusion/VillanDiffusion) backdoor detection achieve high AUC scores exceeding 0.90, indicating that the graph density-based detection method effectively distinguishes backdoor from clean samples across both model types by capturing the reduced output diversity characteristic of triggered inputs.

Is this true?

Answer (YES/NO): NO